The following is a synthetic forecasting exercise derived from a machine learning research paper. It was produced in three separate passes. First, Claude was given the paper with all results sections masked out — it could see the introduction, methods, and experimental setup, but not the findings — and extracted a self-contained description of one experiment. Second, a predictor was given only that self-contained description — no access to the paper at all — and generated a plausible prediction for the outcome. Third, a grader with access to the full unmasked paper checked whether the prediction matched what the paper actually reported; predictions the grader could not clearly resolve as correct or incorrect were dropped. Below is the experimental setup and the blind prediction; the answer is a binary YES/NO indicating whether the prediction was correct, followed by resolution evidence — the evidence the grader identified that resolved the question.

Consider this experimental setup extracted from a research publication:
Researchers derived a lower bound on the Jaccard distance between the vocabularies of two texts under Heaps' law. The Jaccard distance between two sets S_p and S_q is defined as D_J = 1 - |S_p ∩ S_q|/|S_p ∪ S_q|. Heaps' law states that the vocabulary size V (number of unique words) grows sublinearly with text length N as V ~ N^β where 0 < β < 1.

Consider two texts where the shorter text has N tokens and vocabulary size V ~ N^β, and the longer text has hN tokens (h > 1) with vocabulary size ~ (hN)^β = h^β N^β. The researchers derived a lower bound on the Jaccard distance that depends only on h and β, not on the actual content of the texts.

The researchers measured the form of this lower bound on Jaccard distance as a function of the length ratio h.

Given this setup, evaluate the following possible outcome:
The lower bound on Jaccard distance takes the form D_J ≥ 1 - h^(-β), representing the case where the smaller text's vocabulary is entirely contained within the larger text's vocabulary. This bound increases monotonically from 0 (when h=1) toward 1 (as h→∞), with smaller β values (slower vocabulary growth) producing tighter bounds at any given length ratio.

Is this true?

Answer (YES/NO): NO